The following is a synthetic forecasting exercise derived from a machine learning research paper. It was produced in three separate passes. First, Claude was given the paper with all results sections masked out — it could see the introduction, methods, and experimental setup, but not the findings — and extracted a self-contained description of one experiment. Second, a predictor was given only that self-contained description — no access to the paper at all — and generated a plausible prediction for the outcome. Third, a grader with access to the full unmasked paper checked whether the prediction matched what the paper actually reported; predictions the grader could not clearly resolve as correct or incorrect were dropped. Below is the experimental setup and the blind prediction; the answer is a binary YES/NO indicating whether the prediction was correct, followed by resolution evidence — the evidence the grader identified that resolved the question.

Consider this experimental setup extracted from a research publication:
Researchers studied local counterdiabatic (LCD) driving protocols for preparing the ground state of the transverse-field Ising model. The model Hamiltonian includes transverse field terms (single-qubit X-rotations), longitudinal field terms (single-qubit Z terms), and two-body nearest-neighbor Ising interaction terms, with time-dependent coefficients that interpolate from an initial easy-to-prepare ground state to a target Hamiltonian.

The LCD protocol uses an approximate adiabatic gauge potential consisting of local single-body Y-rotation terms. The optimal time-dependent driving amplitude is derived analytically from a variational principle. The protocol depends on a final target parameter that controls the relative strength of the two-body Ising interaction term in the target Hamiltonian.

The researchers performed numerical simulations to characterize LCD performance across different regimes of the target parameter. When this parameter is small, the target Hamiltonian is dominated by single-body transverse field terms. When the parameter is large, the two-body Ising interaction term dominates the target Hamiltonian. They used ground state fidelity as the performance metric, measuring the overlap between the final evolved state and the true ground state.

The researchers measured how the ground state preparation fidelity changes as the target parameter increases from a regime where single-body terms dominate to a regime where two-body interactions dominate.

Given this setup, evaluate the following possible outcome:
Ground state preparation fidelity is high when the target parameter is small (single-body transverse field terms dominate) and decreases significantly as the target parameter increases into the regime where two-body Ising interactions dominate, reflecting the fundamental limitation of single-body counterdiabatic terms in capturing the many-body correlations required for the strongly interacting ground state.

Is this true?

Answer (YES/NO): NO